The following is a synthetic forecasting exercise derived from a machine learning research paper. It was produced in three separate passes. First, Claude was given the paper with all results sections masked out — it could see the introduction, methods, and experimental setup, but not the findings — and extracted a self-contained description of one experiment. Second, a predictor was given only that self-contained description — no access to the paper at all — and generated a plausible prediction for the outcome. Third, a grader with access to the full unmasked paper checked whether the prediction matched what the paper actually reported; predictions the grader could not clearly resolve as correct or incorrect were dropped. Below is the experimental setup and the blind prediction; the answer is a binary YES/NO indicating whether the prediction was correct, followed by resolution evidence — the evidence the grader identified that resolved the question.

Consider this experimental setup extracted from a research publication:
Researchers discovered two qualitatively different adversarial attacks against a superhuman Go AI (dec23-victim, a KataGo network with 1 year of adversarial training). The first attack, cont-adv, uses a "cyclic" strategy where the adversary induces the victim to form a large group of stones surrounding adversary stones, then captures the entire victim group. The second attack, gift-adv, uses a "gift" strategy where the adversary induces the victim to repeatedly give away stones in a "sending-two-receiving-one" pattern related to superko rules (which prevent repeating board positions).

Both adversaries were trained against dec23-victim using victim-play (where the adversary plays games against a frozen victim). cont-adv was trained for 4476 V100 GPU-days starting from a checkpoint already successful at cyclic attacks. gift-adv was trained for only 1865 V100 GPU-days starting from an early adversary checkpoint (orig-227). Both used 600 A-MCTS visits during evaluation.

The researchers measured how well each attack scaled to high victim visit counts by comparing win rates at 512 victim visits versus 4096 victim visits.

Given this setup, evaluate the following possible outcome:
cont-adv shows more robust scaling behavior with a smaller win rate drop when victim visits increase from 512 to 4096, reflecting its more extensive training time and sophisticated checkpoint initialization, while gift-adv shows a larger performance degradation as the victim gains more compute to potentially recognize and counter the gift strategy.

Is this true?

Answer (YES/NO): YES